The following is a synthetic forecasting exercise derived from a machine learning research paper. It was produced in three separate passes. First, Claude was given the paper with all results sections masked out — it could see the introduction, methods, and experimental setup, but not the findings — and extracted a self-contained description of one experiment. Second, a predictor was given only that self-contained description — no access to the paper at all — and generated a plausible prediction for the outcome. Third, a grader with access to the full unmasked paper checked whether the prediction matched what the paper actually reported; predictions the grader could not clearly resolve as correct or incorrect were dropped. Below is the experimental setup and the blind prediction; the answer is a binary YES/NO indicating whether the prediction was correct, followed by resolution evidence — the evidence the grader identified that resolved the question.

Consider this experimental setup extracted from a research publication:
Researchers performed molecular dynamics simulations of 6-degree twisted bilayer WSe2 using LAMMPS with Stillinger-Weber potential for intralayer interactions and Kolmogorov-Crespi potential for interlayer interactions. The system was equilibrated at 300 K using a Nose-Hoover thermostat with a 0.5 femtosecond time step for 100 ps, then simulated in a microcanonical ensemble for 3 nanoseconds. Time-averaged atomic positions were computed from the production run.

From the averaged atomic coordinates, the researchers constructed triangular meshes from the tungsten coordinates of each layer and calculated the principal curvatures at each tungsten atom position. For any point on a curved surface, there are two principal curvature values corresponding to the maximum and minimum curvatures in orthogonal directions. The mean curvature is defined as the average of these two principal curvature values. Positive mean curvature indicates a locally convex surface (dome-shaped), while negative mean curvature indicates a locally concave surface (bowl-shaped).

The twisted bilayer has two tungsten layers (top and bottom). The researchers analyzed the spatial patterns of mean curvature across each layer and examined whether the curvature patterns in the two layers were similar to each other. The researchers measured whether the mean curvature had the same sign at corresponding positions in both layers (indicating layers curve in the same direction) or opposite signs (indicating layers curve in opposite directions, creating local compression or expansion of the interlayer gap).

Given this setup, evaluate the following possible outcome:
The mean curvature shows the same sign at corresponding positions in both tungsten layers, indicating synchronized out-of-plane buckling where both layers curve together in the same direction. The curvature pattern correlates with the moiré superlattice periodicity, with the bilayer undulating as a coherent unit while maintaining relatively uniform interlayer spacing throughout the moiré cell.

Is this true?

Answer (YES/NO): NO